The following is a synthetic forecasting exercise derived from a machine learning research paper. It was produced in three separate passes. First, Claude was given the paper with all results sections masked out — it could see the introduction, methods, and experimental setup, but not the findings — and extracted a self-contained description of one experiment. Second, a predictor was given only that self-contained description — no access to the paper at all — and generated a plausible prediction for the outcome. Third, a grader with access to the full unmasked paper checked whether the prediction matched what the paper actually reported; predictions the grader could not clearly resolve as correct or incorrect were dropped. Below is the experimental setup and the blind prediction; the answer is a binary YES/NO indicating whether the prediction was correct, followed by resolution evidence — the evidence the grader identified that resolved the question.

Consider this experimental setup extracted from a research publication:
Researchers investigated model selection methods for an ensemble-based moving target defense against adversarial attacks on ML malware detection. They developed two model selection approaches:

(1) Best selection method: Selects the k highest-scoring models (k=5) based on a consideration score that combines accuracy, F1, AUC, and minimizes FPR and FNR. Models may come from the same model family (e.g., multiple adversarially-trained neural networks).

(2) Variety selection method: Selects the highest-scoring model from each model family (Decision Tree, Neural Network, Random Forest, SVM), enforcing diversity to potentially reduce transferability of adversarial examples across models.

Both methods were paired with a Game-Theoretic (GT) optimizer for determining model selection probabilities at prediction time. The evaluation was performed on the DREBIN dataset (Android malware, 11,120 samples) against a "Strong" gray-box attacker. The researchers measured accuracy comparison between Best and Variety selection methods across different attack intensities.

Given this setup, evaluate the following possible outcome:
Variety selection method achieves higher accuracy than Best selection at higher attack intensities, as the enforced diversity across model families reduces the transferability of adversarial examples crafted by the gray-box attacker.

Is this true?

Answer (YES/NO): YES